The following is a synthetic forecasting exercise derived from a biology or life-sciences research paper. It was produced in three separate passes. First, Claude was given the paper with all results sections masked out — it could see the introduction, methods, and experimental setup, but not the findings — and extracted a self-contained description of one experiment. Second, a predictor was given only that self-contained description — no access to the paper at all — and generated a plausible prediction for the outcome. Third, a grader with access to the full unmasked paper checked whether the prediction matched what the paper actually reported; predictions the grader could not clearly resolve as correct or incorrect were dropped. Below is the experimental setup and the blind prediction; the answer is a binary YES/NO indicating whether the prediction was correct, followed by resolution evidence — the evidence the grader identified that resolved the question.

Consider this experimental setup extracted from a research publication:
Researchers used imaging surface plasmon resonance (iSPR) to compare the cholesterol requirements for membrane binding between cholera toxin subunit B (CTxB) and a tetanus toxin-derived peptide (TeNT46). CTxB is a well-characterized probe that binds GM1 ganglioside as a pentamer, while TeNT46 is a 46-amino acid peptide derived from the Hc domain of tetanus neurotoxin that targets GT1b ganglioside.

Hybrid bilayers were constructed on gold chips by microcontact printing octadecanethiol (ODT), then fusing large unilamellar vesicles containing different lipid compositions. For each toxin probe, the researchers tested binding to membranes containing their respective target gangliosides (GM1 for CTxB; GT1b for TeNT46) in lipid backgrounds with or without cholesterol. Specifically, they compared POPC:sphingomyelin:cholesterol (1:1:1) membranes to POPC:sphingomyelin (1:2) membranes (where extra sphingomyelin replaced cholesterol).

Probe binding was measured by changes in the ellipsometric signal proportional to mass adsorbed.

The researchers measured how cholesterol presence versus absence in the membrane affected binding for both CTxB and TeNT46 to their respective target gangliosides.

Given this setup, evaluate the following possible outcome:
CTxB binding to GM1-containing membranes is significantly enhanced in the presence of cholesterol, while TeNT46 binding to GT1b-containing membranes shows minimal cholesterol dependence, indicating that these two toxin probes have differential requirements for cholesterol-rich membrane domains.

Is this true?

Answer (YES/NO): NO